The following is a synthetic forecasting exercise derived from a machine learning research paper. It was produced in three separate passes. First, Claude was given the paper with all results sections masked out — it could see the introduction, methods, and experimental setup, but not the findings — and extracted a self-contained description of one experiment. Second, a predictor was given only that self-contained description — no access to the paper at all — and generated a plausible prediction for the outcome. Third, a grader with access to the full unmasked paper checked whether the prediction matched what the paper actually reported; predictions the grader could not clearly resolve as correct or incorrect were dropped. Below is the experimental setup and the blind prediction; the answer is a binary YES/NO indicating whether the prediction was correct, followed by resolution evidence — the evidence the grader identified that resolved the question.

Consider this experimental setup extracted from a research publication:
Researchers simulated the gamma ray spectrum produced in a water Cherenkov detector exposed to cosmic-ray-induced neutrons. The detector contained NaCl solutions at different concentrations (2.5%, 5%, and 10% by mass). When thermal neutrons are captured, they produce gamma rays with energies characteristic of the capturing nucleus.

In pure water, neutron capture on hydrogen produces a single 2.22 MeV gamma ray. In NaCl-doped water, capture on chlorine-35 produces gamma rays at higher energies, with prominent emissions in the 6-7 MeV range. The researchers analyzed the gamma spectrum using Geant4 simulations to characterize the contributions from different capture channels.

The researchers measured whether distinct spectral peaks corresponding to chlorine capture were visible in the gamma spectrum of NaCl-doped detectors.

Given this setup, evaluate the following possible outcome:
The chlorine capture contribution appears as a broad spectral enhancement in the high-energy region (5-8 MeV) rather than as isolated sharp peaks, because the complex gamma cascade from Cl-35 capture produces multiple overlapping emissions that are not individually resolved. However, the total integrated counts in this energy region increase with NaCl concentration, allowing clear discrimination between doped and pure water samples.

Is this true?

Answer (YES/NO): NO